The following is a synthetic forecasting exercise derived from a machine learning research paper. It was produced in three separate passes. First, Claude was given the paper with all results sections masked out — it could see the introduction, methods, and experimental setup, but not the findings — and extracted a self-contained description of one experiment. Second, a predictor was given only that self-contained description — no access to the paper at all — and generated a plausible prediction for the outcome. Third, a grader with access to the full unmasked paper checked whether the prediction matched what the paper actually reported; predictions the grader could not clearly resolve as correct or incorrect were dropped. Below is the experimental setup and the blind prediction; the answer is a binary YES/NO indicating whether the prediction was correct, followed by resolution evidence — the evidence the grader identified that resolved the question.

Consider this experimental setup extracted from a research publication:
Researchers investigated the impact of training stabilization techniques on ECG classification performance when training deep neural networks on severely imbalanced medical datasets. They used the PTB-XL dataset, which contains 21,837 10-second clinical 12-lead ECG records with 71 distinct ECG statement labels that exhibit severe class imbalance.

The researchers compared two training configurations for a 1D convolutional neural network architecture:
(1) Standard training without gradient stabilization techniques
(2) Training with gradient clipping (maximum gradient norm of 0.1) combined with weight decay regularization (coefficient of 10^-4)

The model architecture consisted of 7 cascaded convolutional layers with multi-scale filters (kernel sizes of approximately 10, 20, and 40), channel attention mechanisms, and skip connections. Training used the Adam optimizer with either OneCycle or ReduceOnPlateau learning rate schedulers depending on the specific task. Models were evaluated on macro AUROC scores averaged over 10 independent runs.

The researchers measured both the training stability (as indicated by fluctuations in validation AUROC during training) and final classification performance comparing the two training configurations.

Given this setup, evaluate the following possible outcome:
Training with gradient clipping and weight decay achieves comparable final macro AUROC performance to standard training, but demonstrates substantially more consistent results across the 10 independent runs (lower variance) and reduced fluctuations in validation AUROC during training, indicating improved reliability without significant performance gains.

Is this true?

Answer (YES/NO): NO